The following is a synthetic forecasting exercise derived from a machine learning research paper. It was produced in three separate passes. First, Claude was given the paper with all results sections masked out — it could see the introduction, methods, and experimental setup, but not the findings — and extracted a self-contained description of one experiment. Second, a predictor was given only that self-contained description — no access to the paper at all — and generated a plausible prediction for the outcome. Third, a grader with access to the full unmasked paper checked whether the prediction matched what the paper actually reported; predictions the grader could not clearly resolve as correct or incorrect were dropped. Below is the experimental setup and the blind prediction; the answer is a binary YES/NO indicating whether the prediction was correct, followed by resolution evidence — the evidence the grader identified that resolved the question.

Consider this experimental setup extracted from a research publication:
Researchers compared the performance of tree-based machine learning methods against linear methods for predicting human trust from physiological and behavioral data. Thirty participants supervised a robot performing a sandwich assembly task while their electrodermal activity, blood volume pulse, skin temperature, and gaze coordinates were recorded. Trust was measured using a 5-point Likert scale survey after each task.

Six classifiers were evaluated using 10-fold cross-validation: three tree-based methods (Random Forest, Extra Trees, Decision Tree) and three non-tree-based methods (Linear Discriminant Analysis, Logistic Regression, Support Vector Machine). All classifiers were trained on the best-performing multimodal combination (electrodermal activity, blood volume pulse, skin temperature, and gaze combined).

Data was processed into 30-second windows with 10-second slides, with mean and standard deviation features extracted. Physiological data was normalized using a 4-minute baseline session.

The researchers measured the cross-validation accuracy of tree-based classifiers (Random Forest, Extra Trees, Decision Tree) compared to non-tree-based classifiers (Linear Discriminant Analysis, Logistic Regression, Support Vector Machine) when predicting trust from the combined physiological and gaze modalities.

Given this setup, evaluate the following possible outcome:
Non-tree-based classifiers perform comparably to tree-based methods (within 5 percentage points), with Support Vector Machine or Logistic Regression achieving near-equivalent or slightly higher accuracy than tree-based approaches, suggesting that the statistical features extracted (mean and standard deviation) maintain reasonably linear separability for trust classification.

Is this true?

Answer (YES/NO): NO